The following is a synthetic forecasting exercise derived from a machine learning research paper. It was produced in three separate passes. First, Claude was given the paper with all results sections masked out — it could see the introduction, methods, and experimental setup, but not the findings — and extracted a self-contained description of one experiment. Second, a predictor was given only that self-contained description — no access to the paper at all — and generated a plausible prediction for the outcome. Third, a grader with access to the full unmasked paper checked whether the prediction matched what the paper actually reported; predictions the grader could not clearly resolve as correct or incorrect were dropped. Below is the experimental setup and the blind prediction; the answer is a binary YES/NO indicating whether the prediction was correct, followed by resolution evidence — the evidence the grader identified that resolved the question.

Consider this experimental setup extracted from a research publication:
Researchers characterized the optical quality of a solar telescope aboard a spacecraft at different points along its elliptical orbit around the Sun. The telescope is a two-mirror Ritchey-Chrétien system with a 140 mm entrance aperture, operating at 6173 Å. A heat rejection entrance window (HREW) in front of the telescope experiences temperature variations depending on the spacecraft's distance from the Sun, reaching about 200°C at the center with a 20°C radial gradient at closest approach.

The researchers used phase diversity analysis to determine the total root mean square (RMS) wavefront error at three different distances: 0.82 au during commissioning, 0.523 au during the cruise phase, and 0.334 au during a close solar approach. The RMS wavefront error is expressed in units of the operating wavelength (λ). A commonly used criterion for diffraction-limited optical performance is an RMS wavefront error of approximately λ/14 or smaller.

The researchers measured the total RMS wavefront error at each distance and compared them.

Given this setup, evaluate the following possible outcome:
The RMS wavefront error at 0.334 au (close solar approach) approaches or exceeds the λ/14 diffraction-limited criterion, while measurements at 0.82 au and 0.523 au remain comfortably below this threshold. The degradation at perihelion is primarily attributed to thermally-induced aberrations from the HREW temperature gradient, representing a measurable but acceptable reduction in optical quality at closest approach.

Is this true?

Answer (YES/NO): NO